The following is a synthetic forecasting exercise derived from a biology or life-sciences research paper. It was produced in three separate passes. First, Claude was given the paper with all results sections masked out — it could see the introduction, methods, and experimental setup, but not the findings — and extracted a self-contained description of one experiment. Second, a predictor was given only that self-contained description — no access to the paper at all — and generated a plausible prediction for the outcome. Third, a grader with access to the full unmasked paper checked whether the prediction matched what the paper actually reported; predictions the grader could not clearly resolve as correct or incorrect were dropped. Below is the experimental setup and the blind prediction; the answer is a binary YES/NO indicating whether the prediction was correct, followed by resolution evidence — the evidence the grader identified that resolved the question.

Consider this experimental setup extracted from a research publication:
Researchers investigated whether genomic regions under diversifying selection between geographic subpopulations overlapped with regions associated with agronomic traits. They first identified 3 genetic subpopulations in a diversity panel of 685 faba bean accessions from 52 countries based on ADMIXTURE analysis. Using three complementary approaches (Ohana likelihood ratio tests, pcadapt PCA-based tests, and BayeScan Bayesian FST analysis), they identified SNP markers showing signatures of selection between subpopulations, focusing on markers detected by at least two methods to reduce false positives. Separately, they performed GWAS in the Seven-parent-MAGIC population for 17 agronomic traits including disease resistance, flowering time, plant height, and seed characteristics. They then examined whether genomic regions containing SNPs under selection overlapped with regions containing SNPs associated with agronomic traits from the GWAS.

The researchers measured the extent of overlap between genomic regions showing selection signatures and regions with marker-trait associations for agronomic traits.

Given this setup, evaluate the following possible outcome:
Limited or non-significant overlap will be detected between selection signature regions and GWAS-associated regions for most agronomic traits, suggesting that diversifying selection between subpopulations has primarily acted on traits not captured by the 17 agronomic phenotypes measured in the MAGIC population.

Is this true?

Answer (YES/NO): NO